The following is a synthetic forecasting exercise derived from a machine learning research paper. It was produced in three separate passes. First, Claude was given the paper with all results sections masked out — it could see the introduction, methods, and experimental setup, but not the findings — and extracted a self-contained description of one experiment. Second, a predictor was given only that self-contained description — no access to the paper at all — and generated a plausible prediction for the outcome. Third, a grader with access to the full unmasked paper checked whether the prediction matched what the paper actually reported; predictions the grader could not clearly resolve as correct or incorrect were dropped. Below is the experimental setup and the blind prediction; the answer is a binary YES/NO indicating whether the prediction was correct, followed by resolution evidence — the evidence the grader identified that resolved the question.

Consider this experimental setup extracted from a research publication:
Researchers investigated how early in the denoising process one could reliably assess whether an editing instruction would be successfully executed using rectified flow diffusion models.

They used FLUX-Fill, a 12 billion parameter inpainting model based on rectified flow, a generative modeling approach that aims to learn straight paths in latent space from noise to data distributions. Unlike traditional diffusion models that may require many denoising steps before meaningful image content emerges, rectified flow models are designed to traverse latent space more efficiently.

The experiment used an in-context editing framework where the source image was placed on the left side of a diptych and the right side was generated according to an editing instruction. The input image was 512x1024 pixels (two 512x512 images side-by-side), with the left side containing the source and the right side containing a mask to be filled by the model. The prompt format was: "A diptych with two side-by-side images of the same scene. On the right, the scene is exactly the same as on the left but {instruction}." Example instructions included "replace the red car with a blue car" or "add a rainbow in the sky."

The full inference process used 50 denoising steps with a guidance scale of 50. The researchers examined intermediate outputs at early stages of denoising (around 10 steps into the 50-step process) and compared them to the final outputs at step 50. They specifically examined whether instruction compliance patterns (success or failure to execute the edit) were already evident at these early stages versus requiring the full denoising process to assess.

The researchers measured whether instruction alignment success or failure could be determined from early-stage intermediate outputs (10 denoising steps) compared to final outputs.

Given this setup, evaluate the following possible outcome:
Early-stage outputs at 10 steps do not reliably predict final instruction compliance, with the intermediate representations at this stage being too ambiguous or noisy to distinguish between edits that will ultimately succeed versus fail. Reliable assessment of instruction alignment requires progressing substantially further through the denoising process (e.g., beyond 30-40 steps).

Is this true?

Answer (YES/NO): NO